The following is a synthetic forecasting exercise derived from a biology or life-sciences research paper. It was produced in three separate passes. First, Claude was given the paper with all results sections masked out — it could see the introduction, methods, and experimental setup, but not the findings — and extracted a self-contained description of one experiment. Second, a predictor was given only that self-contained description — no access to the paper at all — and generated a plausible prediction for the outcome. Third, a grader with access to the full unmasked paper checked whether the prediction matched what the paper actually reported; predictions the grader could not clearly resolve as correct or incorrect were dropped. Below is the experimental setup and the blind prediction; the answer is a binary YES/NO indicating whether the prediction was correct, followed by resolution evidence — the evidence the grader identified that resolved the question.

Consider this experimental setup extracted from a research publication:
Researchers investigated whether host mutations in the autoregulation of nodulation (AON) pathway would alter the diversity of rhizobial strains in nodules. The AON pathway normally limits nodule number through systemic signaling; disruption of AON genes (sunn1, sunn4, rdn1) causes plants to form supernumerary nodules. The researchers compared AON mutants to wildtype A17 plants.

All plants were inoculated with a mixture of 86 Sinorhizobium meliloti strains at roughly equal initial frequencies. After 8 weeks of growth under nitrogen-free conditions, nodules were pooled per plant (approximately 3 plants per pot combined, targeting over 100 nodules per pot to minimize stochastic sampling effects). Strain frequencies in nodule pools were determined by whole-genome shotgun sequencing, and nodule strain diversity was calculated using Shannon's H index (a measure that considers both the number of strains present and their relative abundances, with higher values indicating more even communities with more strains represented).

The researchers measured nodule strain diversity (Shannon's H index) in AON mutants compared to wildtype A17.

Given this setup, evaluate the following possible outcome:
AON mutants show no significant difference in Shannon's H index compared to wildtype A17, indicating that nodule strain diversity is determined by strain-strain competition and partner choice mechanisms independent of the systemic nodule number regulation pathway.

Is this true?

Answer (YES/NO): YES